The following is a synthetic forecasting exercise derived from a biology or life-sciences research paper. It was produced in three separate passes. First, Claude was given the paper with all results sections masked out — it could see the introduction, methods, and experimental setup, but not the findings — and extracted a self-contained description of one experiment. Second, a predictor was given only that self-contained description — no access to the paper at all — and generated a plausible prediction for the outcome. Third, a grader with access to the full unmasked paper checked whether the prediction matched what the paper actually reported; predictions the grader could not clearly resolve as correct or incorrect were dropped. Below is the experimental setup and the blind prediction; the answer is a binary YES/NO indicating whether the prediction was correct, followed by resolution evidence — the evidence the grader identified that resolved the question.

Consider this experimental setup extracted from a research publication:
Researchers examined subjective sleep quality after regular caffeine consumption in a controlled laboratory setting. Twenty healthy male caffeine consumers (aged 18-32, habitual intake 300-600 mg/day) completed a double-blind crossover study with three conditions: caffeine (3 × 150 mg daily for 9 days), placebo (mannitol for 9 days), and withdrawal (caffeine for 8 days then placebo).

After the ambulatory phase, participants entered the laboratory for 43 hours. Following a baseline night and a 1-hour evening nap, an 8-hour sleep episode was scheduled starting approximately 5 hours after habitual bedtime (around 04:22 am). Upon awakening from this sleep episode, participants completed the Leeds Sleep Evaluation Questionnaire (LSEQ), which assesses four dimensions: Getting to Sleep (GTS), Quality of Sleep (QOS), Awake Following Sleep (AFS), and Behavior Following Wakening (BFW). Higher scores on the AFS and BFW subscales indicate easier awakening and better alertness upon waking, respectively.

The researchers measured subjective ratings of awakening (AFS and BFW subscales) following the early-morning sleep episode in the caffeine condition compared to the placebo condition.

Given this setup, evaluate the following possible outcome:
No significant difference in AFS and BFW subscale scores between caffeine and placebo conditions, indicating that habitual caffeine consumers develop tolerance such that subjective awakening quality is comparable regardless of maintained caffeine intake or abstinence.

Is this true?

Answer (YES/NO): NO